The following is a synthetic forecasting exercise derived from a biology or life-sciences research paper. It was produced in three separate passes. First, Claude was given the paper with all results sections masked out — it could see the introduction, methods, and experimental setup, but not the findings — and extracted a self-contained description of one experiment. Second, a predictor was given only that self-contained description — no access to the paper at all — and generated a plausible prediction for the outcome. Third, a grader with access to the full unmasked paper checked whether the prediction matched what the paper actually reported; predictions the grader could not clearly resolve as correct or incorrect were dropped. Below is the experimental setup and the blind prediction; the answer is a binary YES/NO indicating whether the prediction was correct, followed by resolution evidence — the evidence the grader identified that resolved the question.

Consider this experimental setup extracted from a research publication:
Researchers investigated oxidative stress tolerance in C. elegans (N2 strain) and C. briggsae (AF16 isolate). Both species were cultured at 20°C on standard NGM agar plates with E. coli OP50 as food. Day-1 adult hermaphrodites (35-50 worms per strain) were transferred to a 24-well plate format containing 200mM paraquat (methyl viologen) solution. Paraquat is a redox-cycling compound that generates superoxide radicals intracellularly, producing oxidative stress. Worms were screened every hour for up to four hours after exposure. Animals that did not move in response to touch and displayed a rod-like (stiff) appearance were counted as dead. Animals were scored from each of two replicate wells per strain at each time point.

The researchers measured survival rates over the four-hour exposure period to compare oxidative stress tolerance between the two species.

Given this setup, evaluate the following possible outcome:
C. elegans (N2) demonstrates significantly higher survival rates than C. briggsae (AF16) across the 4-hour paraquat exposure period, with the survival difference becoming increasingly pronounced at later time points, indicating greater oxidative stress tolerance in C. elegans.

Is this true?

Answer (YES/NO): YES